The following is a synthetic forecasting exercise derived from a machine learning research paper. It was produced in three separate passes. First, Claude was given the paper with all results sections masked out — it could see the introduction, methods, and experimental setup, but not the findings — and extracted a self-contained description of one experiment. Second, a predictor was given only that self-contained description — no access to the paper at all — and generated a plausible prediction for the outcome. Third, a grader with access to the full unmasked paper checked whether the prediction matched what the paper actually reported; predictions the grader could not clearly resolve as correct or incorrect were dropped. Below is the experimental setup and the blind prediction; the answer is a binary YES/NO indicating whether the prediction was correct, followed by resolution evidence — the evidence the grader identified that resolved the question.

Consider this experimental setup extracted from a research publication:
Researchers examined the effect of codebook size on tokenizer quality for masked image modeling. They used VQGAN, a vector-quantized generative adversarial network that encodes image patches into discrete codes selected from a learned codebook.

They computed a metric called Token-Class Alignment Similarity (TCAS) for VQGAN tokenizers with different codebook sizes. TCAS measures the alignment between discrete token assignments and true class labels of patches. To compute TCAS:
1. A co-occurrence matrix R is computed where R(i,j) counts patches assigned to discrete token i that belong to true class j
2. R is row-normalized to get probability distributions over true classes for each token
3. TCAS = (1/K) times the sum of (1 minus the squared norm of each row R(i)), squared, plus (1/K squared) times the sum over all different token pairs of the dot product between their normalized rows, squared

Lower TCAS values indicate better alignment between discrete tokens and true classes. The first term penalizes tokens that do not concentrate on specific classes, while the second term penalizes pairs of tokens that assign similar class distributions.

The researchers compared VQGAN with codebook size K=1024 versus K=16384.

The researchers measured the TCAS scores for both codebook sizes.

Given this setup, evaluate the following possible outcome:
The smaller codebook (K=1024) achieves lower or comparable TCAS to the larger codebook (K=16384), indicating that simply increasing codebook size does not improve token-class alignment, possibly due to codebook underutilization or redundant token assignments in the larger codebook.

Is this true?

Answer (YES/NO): NO